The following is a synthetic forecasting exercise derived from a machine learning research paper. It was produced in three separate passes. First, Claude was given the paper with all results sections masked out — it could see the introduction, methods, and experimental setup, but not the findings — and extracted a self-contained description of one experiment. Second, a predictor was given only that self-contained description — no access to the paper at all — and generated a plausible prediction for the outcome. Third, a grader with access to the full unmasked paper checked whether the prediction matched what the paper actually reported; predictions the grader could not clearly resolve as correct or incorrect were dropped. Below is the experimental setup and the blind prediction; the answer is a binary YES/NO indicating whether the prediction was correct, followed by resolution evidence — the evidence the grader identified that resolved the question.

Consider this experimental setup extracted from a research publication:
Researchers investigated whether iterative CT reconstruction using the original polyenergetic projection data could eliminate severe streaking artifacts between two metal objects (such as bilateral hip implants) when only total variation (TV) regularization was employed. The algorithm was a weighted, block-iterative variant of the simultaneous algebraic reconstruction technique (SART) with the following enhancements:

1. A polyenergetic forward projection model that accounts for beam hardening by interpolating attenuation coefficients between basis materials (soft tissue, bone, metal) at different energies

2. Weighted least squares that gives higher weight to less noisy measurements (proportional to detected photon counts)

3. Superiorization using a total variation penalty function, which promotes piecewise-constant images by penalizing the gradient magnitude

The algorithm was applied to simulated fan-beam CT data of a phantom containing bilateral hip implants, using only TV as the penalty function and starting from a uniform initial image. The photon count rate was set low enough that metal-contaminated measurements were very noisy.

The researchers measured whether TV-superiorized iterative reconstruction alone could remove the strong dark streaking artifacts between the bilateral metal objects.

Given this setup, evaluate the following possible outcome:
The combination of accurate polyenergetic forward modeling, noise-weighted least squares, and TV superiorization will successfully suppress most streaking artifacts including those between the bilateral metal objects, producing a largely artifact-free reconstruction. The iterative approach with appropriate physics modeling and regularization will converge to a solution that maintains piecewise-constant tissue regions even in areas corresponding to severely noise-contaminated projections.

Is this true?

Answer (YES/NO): NO